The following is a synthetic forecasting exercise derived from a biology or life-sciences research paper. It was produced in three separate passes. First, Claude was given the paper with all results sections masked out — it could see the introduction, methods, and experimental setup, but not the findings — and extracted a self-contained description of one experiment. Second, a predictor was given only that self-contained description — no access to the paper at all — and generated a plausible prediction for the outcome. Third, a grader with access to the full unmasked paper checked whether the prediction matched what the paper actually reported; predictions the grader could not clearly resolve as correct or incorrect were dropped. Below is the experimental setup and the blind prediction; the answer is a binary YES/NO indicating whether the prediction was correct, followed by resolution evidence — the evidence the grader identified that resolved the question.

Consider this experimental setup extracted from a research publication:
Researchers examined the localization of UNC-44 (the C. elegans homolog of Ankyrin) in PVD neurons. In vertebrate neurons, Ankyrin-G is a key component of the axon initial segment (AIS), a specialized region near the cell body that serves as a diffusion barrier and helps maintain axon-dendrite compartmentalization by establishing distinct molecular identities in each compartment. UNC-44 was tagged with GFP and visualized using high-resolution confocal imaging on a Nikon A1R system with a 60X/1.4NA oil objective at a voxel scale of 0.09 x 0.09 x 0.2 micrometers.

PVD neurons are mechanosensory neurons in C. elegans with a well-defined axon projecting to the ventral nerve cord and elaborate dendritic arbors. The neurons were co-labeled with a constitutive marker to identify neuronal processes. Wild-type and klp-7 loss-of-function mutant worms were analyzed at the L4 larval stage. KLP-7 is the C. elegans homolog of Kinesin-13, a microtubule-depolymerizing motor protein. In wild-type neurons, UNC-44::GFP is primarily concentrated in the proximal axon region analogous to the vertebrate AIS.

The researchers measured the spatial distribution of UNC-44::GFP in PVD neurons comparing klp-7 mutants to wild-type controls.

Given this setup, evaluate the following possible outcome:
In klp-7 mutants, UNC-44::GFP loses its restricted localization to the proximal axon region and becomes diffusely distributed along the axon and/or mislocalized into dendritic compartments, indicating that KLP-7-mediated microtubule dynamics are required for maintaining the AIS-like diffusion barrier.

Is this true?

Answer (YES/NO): YES